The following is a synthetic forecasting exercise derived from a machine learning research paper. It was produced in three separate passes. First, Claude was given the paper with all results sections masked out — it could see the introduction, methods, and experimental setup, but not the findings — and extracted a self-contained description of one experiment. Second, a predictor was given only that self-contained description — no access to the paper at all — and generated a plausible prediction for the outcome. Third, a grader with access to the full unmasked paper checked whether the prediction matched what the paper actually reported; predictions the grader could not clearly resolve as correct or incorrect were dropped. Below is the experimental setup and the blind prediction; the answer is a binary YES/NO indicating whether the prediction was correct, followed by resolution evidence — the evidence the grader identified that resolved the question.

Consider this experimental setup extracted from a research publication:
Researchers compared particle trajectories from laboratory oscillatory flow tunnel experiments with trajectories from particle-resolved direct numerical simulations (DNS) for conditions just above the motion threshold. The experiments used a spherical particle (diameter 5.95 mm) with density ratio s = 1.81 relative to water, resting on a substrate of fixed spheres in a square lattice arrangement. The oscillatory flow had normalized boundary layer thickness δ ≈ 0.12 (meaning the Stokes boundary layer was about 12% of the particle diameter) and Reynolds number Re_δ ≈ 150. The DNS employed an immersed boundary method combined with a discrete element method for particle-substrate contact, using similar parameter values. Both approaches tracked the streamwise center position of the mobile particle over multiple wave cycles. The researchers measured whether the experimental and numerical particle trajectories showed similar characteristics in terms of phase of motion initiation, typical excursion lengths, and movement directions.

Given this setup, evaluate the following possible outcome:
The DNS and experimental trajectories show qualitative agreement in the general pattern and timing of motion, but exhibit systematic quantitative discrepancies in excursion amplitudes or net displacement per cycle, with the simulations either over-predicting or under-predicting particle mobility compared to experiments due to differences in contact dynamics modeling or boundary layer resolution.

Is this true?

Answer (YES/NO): NO